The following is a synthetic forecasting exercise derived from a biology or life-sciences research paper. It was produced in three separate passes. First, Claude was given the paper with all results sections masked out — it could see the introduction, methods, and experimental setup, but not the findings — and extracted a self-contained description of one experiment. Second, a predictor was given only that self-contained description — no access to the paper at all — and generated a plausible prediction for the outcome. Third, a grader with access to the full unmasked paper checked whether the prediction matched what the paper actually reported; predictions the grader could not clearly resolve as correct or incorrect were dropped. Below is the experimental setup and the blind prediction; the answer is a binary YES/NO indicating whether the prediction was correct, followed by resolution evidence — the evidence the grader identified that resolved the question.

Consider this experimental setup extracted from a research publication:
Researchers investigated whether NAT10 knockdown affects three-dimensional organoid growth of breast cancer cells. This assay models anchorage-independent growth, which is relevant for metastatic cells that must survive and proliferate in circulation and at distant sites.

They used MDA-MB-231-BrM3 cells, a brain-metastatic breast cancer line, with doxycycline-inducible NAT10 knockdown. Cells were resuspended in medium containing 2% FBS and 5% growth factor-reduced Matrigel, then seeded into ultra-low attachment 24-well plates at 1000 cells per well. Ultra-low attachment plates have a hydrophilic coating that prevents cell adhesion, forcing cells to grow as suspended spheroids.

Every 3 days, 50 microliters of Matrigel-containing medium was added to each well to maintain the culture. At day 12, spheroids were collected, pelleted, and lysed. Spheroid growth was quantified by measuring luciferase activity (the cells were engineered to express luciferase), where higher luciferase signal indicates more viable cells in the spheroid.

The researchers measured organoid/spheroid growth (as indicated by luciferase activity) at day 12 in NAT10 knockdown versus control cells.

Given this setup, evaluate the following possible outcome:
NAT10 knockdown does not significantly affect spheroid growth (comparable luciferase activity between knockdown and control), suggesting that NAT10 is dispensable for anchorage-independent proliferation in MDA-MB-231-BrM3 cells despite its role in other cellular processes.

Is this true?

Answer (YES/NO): NO